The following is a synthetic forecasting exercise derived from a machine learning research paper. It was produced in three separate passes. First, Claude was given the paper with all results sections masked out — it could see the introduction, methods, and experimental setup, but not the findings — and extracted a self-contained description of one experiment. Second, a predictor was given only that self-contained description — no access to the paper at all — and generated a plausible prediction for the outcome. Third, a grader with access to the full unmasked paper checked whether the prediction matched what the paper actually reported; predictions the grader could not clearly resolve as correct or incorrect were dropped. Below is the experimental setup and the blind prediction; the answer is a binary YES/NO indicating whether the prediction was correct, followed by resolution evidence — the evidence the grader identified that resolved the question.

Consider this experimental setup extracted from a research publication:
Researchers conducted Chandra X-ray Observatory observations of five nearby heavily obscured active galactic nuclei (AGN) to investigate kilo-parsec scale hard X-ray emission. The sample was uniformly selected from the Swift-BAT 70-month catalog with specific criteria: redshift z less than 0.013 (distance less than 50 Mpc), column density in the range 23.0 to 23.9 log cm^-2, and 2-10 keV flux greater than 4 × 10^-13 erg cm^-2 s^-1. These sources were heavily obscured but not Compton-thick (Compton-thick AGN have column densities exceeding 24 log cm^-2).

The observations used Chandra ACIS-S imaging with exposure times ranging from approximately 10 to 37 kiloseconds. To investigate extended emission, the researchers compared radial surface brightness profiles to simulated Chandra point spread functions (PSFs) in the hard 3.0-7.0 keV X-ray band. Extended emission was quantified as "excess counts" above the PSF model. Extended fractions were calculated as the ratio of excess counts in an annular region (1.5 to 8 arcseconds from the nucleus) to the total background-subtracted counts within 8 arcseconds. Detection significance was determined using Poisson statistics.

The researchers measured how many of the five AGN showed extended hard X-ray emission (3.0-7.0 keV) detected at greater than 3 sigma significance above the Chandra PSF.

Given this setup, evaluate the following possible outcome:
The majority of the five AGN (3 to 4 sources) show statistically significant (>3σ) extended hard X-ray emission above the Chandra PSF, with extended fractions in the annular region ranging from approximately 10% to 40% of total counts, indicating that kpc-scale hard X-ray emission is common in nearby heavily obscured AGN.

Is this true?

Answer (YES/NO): NO